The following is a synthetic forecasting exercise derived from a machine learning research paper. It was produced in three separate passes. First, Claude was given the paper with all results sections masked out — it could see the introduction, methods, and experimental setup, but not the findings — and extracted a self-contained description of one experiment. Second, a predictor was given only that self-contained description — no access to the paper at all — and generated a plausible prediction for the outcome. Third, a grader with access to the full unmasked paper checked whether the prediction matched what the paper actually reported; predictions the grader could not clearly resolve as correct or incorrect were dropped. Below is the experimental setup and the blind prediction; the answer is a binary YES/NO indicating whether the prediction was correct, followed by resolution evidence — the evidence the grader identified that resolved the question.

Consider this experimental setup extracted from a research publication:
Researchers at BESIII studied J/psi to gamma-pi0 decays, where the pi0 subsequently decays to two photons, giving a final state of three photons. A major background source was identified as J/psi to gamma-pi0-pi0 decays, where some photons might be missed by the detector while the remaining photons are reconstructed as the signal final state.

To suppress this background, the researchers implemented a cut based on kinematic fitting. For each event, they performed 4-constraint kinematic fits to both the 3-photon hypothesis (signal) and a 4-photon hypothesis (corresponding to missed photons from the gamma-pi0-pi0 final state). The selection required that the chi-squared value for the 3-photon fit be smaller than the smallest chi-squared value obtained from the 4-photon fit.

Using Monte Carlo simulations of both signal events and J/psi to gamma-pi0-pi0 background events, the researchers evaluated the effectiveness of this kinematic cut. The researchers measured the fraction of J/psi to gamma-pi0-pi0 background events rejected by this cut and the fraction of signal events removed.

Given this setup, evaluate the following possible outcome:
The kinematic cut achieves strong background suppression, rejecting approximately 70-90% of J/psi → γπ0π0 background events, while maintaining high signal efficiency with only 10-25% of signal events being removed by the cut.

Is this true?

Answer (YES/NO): NO